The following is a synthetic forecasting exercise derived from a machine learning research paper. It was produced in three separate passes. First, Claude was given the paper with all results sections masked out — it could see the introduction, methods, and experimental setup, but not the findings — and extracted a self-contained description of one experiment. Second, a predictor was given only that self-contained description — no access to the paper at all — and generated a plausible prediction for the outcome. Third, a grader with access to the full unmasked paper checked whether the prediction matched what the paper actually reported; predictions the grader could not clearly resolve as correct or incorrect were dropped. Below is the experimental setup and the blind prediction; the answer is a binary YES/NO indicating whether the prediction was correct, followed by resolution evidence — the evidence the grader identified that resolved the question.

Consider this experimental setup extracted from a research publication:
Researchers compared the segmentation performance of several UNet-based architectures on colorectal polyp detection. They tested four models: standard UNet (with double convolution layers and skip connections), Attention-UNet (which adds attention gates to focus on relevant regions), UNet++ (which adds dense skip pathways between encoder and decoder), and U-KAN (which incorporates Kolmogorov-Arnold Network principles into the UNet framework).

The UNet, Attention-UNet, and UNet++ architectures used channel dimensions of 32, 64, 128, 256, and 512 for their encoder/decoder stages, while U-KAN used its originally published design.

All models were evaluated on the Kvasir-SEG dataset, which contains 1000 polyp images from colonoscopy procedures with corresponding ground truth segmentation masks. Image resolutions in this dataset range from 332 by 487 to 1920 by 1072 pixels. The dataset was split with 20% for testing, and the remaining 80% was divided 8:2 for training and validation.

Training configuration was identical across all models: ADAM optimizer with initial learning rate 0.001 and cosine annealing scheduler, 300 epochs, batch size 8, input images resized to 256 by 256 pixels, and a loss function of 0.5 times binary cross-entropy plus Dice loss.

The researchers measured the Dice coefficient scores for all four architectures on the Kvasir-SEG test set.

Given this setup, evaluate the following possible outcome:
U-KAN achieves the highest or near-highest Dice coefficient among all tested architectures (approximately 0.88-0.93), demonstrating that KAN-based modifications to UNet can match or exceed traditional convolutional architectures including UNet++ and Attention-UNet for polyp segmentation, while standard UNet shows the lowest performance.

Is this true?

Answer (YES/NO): NO